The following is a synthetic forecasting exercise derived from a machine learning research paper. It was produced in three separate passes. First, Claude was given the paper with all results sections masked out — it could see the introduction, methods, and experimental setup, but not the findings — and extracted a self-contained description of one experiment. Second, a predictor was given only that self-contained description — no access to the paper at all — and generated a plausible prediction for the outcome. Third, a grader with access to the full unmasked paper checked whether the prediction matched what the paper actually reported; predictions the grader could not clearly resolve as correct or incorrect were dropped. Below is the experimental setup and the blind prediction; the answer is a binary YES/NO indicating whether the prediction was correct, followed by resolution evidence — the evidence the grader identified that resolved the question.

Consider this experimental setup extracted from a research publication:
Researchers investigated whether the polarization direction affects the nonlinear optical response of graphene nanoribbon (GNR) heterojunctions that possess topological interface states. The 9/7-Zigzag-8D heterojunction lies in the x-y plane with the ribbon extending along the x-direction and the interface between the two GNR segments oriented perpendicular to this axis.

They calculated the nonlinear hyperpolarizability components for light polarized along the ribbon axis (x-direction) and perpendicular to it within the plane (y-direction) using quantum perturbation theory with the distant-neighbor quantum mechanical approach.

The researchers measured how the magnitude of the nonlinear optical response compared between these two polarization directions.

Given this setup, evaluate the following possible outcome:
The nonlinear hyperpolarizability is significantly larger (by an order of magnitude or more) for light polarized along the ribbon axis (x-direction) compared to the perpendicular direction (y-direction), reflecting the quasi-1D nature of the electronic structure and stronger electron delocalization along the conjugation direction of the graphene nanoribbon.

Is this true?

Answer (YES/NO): YES